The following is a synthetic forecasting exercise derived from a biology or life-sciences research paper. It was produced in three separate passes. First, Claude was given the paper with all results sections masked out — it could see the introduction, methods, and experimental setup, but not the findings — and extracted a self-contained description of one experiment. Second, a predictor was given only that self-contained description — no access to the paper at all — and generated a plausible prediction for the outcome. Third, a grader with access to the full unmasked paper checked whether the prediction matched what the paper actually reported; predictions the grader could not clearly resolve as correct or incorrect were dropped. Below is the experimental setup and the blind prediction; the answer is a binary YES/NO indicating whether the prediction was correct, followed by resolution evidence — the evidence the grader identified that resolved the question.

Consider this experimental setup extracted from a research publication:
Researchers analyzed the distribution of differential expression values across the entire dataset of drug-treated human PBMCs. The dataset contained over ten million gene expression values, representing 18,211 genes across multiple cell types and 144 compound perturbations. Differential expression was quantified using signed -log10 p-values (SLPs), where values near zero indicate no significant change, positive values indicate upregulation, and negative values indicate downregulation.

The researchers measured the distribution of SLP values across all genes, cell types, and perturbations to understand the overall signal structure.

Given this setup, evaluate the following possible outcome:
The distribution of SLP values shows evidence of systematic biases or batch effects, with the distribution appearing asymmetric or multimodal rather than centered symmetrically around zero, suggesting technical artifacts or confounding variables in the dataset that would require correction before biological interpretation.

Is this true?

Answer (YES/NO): NO